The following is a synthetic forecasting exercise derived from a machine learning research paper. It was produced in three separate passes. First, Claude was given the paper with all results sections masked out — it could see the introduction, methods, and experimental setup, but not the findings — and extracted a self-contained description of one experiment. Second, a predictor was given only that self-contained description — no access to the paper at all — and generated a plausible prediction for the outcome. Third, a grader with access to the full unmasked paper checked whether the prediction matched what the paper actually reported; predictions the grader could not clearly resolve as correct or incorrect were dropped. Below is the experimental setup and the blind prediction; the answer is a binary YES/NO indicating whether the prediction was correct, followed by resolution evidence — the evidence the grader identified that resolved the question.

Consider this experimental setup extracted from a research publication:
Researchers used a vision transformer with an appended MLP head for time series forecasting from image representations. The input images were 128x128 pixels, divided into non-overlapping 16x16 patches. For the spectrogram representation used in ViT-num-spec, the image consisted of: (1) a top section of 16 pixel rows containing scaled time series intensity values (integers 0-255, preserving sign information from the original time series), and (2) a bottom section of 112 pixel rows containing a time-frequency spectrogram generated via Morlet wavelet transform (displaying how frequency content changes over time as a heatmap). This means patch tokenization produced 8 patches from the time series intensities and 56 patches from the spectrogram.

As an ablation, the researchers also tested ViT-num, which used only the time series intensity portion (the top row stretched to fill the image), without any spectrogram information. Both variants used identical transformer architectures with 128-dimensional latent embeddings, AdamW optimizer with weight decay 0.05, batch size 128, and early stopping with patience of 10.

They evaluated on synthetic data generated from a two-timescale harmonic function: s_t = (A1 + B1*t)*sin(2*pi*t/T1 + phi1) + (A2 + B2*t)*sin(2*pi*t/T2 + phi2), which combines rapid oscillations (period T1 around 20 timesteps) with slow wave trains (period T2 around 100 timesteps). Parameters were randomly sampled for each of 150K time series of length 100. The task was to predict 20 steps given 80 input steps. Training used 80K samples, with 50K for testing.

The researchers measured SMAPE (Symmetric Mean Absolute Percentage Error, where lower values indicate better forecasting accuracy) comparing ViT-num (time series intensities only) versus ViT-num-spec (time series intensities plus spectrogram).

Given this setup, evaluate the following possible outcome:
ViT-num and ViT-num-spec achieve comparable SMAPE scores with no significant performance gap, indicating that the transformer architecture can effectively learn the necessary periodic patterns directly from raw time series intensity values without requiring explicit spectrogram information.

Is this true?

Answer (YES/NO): NO